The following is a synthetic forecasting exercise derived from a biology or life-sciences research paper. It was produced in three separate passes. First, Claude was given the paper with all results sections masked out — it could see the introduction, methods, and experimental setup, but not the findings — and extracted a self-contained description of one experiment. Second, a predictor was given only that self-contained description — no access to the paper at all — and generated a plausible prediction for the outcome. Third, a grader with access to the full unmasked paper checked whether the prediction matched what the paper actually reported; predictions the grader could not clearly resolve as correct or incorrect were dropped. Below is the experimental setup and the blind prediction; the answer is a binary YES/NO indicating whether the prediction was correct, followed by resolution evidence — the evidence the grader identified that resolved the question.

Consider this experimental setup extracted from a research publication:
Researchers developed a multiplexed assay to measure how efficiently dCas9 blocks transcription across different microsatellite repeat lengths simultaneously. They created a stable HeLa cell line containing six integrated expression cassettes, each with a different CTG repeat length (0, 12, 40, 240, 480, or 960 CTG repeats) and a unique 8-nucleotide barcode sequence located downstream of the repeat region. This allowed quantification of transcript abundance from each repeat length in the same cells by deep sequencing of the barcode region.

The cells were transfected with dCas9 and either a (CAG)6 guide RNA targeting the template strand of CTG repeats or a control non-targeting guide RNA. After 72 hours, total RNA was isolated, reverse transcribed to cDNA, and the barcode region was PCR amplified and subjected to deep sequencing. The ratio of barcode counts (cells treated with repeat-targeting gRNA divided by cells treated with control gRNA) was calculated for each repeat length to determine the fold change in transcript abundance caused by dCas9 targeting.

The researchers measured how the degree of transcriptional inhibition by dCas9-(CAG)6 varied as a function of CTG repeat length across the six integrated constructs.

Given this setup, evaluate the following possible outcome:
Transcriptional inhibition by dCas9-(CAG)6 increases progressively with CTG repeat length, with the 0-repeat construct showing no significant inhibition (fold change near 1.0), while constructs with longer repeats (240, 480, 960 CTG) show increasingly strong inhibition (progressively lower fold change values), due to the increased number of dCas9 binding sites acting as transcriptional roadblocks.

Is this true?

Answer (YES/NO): NO